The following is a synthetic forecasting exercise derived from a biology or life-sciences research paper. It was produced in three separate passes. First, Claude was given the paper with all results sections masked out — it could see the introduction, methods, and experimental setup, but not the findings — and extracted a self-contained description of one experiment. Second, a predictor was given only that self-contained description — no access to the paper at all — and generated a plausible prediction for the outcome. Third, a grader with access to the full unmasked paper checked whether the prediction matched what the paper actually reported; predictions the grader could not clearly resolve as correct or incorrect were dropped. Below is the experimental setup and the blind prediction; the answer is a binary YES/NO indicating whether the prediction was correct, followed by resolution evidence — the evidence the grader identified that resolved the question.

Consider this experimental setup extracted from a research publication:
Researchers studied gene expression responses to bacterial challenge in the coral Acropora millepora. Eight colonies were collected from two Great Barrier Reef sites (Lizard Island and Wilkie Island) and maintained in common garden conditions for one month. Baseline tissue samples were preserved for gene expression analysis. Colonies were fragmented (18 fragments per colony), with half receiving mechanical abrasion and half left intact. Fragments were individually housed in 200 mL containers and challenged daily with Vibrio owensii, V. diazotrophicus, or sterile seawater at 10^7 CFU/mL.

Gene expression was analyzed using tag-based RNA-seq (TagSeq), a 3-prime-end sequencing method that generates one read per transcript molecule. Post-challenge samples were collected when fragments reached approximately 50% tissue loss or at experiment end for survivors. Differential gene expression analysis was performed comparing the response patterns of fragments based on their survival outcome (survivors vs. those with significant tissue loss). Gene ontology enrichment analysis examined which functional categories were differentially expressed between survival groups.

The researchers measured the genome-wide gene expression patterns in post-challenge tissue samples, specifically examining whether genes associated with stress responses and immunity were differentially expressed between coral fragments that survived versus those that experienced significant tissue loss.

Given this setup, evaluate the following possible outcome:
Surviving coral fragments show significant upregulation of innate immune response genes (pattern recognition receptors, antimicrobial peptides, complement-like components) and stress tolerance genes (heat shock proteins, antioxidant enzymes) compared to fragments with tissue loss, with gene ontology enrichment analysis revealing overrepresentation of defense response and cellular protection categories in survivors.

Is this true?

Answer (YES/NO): NO